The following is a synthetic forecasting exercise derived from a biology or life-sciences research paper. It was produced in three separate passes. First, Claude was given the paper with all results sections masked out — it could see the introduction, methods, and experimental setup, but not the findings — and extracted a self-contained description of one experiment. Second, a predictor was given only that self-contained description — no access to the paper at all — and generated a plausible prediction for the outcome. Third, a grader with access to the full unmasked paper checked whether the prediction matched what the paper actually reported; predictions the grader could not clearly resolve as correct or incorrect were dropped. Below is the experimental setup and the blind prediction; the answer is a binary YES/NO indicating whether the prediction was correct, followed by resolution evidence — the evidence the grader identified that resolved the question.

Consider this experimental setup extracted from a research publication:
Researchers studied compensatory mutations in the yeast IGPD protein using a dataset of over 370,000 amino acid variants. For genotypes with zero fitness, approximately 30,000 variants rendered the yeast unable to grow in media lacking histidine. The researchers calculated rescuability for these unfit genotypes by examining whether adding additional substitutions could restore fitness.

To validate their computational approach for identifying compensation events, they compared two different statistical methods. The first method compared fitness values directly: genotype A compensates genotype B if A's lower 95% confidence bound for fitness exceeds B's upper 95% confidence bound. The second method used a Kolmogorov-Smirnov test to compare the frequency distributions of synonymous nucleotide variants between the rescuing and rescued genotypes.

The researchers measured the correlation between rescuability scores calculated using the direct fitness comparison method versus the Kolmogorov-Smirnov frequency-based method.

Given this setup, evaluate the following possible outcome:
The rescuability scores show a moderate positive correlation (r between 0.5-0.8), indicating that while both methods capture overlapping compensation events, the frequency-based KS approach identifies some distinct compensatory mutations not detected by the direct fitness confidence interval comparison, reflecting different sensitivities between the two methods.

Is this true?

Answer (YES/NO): NO